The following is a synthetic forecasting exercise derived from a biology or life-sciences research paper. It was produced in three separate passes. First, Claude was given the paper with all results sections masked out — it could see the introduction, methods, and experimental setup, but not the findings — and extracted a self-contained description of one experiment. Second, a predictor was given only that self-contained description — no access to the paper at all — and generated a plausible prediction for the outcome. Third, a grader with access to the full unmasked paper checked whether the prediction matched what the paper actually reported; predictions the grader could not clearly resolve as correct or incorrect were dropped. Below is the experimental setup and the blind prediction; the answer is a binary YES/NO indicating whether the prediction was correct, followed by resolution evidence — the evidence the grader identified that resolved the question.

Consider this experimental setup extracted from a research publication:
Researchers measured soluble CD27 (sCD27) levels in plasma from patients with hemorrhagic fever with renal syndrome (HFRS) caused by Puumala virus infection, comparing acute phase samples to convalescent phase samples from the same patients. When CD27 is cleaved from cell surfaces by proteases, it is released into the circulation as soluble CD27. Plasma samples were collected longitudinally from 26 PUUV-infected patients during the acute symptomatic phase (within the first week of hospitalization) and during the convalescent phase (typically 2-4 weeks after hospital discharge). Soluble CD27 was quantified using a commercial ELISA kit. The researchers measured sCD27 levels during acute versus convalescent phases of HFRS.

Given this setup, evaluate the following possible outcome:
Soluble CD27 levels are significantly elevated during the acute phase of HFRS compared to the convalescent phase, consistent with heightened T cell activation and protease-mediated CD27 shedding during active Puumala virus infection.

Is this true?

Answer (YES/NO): YES